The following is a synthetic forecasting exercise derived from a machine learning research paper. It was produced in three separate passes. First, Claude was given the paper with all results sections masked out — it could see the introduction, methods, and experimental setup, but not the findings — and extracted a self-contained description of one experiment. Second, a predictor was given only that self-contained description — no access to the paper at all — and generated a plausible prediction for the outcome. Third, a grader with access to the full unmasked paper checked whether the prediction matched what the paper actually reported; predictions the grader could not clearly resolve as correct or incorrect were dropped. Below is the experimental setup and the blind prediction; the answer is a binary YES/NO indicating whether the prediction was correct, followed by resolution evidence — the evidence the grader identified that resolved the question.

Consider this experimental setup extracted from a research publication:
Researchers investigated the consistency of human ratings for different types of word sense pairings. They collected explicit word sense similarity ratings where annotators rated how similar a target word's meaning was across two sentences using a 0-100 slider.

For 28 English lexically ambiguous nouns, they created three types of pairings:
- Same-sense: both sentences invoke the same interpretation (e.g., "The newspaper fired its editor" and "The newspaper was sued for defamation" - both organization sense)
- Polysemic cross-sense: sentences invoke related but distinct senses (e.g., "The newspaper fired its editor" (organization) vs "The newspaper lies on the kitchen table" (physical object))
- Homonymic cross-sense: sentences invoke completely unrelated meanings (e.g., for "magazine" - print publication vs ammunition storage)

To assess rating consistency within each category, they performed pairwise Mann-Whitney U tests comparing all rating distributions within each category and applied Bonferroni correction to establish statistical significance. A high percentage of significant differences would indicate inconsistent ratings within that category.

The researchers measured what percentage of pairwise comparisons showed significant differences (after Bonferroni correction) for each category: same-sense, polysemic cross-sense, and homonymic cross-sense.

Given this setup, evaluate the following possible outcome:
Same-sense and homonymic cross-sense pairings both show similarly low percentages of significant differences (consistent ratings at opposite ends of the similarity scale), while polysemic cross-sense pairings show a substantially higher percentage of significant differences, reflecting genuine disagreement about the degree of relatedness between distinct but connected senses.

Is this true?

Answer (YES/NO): NO